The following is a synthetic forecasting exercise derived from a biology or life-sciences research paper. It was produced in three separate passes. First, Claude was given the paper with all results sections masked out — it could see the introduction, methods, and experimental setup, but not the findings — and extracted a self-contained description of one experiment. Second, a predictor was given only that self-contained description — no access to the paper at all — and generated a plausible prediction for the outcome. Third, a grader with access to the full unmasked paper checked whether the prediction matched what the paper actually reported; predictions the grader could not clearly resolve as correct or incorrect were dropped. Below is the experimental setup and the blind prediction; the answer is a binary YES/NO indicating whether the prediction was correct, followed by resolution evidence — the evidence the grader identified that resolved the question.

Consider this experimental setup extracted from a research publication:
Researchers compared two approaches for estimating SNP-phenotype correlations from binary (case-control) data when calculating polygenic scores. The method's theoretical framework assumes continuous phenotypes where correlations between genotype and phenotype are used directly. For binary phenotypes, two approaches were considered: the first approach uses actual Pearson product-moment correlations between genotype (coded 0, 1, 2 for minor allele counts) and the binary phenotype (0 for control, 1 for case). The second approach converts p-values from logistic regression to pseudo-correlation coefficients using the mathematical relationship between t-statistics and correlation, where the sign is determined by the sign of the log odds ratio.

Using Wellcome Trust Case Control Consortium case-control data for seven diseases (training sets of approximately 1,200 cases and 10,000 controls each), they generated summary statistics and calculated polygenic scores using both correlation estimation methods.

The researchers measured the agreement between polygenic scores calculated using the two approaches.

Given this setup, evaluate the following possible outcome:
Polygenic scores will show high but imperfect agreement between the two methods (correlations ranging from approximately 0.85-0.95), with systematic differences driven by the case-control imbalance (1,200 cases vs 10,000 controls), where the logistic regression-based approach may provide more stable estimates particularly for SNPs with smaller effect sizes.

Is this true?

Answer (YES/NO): NO